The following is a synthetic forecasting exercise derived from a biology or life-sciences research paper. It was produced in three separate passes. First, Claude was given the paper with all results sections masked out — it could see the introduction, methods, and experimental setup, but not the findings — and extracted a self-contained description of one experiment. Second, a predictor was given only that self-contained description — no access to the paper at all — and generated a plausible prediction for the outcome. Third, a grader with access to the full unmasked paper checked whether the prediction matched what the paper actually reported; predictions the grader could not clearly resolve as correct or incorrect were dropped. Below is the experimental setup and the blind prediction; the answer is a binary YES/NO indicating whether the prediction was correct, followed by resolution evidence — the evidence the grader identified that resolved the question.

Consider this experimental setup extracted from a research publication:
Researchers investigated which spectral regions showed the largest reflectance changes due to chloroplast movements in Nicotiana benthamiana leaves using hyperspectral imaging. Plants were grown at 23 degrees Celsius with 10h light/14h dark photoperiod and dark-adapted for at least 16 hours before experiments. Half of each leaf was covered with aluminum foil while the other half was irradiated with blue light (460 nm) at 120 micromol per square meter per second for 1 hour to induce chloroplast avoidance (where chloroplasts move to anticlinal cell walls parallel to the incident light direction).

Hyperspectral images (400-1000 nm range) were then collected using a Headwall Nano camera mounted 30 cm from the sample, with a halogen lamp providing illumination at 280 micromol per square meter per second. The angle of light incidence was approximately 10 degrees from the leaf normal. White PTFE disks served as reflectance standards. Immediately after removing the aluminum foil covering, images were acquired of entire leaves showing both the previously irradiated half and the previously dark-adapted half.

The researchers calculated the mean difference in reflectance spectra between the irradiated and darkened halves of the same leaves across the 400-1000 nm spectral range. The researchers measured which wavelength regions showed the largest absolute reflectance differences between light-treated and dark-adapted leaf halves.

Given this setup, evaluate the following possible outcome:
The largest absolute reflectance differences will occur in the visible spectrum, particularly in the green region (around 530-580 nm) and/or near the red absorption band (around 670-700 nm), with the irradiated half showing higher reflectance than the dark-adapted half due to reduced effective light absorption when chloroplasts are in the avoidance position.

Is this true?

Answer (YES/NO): YES